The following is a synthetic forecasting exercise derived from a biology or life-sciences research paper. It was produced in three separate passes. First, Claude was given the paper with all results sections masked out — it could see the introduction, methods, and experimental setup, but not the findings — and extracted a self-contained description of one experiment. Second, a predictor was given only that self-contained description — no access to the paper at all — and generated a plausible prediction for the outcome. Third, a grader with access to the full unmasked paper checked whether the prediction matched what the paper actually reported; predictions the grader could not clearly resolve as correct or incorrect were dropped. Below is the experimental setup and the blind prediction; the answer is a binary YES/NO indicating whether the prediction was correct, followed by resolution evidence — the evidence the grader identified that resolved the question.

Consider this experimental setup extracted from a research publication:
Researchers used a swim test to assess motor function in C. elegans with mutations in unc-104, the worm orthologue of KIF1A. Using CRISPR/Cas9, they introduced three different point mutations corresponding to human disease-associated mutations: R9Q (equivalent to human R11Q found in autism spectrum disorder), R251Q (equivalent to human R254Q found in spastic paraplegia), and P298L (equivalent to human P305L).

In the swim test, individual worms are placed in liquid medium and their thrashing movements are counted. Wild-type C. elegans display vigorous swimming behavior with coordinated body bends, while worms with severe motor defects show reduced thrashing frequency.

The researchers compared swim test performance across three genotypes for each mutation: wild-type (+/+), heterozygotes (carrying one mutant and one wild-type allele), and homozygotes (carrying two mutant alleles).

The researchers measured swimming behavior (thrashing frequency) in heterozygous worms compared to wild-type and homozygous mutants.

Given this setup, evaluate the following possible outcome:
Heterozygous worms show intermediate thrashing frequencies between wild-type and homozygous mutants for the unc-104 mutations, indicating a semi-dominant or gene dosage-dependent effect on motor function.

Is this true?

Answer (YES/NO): NO